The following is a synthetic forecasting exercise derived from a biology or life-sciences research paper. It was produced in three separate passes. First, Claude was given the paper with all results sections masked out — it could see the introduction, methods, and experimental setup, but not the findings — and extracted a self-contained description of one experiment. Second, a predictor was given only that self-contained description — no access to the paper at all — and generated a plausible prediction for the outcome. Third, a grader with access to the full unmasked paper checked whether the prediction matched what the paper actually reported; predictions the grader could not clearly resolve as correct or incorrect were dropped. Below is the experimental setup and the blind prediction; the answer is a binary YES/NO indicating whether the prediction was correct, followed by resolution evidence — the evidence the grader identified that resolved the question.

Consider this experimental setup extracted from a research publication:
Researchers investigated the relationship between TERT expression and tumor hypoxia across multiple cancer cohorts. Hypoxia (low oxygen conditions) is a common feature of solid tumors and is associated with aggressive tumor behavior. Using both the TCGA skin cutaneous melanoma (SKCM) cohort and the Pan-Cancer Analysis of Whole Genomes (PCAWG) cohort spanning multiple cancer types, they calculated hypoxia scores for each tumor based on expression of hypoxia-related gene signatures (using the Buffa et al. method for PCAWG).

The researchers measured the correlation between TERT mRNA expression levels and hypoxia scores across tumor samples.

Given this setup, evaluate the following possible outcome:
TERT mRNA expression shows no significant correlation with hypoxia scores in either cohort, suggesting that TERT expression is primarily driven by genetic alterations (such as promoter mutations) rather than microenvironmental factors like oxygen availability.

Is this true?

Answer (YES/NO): NO